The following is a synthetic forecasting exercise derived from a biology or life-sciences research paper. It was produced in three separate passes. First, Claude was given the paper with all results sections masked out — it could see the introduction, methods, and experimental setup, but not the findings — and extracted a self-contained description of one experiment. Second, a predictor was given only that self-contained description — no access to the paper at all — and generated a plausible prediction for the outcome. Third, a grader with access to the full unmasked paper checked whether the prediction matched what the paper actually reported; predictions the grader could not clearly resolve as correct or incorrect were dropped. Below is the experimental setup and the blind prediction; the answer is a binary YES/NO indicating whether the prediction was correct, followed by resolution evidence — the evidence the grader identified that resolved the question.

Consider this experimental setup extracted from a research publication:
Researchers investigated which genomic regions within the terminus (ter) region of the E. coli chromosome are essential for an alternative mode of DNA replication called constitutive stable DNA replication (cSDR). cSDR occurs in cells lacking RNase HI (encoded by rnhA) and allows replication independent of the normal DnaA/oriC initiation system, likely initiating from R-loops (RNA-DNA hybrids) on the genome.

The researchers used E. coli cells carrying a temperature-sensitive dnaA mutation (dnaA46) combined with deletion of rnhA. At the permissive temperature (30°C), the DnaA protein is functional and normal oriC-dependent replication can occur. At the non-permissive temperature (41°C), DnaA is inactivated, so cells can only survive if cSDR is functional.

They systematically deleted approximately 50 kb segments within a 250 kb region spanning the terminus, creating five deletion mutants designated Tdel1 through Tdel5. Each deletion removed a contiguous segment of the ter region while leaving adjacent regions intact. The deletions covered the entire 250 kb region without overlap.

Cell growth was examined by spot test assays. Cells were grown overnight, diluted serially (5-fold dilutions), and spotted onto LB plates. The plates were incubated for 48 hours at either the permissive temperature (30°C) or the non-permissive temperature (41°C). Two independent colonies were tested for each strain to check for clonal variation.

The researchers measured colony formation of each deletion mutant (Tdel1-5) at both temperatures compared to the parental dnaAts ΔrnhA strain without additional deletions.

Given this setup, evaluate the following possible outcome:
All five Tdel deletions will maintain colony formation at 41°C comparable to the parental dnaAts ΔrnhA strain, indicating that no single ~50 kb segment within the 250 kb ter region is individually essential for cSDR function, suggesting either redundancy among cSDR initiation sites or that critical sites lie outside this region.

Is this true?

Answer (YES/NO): NO